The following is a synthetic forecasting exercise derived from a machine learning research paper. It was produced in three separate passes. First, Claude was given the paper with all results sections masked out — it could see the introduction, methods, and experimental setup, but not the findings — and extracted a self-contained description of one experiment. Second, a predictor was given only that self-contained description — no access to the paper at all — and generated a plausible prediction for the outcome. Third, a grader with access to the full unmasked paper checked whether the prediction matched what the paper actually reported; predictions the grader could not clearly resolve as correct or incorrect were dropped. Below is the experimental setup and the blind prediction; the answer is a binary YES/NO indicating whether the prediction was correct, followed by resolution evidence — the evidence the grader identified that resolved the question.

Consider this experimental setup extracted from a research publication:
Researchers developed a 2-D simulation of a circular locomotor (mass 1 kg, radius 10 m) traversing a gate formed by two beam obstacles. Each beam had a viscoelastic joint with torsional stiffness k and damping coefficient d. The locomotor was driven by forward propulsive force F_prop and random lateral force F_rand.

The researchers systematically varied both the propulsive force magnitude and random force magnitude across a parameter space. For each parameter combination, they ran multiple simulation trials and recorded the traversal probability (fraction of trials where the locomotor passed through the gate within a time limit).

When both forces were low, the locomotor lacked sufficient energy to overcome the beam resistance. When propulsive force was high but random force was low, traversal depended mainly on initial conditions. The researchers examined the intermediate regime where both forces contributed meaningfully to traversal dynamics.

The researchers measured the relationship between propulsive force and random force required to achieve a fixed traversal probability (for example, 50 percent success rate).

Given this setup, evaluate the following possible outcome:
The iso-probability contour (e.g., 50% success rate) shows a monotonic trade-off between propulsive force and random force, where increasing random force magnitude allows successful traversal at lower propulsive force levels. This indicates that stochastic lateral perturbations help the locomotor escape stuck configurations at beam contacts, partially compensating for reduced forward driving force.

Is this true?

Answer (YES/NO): NO